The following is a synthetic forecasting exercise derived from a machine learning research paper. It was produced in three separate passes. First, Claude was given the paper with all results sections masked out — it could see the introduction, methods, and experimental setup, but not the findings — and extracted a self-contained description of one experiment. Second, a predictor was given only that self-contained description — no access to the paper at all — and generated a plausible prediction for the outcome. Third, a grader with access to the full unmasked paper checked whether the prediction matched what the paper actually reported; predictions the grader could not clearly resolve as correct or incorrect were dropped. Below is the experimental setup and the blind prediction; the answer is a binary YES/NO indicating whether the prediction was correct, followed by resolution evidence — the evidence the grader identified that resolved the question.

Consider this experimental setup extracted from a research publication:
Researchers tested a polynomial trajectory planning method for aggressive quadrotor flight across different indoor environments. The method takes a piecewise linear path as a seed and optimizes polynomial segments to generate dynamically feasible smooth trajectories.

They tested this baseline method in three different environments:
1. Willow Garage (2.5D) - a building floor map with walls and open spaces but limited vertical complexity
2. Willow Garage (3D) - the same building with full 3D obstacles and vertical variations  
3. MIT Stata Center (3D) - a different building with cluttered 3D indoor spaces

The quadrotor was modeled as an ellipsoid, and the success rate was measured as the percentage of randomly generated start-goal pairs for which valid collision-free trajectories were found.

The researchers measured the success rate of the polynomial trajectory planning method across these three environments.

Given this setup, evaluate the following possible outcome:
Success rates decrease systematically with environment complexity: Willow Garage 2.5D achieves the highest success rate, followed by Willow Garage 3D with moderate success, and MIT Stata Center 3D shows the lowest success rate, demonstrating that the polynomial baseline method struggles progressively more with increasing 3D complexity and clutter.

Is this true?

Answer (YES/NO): NO